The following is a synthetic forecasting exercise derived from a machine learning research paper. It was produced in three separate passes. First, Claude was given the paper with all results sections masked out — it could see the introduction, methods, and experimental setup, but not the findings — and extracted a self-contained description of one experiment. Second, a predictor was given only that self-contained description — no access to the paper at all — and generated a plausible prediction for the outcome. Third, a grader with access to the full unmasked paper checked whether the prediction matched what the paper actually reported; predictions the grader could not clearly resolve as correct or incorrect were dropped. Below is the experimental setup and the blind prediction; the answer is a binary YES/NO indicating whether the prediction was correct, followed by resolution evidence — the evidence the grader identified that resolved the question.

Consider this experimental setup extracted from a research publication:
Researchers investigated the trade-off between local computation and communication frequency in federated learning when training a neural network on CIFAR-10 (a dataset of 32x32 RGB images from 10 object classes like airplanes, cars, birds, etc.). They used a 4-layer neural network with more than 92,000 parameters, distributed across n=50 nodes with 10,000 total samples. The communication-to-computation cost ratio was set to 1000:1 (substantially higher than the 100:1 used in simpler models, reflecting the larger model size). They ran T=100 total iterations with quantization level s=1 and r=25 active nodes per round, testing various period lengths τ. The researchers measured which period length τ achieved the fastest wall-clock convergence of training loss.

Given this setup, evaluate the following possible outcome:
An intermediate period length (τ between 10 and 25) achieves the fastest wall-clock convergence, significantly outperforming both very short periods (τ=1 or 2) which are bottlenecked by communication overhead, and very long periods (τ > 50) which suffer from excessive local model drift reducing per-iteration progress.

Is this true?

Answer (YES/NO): YES